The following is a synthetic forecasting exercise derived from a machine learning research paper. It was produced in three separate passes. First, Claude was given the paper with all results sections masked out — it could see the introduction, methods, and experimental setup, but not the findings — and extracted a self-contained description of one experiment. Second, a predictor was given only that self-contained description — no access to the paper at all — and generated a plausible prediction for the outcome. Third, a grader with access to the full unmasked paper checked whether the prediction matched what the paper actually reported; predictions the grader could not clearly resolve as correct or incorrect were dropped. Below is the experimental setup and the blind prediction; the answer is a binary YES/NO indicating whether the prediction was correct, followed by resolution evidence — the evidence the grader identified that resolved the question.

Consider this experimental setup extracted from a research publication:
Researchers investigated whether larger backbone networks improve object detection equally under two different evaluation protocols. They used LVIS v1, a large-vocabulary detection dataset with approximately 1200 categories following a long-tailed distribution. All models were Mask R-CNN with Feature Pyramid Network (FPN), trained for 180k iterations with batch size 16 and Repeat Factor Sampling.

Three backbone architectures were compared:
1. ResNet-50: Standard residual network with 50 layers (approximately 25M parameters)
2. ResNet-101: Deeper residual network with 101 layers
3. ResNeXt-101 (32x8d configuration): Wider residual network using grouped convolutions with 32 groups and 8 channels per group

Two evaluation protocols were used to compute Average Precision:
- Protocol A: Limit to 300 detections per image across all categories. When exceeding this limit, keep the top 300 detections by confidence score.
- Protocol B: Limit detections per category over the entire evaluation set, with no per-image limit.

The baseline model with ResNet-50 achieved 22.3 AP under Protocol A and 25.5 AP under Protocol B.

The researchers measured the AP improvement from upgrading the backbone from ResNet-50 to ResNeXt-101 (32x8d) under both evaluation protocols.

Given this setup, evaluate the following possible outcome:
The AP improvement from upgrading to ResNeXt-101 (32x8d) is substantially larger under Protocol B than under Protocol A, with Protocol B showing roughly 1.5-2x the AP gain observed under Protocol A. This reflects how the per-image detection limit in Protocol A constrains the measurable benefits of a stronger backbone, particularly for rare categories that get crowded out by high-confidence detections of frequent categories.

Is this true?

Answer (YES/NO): NO